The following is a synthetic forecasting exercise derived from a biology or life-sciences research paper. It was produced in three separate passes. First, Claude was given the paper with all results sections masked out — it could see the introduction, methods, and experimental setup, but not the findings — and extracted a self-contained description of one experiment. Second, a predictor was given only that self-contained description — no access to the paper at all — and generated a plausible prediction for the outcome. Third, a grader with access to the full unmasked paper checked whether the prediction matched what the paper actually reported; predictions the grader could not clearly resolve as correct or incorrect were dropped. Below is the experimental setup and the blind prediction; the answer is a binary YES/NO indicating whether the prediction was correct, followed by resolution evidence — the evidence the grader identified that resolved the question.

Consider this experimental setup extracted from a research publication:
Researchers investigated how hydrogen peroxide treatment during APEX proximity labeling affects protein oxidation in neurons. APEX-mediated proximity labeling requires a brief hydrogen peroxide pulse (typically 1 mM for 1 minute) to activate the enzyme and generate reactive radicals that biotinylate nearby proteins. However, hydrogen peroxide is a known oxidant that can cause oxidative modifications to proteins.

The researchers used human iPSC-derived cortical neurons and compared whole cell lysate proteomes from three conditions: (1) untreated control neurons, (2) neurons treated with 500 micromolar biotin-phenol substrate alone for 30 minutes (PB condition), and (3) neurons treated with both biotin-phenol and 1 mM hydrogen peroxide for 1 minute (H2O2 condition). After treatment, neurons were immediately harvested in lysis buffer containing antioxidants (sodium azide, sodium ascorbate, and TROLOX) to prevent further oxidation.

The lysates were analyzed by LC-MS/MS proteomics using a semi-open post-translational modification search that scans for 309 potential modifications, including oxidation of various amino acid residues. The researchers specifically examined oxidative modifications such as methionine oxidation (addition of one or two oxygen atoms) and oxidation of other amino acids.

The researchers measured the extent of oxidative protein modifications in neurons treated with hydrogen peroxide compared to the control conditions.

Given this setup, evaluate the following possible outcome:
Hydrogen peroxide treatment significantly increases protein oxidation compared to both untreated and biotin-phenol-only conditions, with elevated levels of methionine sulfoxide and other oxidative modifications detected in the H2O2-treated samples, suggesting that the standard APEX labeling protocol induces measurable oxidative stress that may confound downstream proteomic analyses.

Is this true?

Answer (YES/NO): NO